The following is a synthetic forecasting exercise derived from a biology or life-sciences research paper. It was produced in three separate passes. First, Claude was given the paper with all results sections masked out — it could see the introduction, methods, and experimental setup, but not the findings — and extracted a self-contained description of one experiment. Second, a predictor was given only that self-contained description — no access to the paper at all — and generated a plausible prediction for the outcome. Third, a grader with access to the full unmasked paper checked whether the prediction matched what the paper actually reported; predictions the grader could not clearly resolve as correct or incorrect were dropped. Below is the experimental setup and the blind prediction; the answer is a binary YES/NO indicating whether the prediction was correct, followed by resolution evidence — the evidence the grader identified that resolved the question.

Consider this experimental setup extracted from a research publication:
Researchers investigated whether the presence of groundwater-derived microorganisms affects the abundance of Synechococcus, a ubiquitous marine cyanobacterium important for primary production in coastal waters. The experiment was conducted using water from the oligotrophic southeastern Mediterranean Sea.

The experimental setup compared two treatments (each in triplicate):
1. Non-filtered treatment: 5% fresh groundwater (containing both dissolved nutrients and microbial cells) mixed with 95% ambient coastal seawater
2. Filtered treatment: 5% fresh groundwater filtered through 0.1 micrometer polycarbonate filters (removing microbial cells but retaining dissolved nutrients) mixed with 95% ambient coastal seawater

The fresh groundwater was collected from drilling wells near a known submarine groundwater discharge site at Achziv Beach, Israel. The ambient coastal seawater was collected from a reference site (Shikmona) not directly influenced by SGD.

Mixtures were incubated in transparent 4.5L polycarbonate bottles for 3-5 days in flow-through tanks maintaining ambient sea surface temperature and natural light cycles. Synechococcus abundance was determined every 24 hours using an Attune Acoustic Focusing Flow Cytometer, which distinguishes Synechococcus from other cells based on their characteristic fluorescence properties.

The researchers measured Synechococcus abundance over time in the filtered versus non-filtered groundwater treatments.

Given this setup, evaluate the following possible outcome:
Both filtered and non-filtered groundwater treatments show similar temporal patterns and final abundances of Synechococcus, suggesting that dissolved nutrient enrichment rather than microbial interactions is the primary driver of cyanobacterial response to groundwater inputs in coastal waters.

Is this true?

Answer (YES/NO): NO